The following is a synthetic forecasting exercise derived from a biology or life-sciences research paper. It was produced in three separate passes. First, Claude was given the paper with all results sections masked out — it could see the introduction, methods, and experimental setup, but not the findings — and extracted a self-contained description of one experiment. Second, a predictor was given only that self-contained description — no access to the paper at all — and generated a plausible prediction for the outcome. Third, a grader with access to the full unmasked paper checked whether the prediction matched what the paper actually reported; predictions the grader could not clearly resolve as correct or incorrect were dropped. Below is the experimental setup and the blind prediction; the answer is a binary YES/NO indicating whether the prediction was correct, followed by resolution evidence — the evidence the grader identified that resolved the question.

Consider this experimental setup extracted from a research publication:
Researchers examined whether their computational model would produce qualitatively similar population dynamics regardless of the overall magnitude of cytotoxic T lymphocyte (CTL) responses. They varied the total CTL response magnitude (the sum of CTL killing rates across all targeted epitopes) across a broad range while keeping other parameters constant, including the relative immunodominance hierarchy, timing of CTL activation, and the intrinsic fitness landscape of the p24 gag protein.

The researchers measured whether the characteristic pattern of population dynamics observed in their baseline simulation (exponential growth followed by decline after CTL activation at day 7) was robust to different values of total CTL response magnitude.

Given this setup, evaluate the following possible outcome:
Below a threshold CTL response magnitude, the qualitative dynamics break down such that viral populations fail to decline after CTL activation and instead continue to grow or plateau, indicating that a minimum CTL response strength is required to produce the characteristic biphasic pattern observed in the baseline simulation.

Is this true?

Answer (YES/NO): NO